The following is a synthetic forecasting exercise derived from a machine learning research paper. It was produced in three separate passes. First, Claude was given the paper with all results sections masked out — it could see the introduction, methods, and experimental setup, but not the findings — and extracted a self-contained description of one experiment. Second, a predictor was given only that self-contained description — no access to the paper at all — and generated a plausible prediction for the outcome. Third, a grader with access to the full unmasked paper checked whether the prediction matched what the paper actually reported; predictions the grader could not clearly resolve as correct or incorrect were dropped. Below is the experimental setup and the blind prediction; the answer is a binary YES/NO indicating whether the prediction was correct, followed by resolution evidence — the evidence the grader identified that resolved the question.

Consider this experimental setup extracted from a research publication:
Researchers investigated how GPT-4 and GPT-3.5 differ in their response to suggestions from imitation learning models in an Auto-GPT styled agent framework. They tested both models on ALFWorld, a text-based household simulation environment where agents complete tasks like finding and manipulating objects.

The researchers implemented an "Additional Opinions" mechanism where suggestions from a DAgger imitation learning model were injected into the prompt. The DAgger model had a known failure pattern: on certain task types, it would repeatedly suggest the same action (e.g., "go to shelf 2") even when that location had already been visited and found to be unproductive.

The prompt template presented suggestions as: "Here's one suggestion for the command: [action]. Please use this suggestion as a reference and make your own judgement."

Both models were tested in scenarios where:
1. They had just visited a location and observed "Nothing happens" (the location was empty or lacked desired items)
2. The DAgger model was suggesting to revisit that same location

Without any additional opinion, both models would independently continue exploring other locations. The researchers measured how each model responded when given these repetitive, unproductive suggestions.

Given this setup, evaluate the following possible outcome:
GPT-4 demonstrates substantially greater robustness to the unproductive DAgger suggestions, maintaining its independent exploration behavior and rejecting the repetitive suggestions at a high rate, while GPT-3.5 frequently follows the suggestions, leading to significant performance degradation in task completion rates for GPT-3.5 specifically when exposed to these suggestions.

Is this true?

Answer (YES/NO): YES